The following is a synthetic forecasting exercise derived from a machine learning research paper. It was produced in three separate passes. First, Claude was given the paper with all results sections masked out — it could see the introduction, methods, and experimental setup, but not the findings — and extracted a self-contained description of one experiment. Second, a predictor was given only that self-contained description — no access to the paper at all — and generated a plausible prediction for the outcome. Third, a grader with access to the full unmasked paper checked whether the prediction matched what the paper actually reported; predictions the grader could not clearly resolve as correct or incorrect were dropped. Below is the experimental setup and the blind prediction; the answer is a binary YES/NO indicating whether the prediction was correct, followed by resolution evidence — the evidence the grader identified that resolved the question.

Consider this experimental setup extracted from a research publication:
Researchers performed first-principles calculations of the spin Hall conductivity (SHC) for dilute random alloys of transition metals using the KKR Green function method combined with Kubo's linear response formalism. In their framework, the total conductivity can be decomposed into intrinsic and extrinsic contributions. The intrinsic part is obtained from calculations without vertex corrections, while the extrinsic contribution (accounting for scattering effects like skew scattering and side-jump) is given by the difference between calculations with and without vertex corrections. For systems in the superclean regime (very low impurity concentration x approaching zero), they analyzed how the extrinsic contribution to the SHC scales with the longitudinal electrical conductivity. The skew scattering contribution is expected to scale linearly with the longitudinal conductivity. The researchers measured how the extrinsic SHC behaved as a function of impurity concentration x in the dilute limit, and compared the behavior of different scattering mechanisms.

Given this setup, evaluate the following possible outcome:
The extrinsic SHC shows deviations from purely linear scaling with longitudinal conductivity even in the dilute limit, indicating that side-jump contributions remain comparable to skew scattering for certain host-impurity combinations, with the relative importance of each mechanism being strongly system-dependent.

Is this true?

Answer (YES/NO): NO